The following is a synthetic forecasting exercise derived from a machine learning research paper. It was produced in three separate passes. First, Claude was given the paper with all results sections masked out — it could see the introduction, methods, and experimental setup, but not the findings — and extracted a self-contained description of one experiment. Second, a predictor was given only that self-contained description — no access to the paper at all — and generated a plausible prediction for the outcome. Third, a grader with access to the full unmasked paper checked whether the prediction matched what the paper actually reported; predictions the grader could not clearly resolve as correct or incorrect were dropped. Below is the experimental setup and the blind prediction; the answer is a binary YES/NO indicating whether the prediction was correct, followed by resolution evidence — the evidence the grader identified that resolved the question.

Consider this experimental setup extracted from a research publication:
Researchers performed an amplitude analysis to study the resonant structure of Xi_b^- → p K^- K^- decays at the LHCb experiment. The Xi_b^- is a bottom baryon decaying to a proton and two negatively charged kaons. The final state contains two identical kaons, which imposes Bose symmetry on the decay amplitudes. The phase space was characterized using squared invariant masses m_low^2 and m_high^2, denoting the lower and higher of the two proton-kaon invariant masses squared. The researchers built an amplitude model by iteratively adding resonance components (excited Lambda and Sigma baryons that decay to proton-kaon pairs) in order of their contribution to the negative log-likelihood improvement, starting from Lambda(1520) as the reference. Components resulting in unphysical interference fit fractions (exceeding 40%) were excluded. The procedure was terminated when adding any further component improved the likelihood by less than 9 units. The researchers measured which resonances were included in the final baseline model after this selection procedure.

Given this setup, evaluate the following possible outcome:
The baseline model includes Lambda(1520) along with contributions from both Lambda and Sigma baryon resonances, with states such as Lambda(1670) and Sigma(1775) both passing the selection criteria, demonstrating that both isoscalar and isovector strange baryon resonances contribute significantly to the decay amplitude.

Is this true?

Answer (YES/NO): YES